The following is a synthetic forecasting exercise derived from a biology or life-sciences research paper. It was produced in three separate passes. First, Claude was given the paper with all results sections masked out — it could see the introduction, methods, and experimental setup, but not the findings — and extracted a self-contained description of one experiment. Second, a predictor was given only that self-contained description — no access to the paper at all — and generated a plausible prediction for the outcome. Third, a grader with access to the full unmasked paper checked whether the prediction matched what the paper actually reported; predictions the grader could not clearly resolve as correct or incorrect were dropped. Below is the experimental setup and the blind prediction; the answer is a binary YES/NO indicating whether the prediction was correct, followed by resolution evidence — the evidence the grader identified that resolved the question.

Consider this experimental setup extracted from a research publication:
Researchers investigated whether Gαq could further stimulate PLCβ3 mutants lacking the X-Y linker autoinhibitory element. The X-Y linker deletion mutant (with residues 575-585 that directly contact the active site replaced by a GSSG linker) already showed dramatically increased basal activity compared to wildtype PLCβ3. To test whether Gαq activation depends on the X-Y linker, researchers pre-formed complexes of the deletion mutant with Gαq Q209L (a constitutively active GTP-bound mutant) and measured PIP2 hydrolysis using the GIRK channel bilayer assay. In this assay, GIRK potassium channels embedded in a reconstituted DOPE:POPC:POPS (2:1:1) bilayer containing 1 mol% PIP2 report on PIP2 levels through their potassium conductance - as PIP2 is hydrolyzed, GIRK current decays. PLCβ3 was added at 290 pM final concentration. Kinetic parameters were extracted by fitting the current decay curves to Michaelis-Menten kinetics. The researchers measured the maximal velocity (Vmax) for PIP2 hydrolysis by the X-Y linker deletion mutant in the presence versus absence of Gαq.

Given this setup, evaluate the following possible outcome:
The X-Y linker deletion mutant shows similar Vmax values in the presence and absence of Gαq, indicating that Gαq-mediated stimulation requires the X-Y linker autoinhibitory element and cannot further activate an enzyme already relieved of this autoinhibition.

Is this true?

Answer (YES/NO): YES